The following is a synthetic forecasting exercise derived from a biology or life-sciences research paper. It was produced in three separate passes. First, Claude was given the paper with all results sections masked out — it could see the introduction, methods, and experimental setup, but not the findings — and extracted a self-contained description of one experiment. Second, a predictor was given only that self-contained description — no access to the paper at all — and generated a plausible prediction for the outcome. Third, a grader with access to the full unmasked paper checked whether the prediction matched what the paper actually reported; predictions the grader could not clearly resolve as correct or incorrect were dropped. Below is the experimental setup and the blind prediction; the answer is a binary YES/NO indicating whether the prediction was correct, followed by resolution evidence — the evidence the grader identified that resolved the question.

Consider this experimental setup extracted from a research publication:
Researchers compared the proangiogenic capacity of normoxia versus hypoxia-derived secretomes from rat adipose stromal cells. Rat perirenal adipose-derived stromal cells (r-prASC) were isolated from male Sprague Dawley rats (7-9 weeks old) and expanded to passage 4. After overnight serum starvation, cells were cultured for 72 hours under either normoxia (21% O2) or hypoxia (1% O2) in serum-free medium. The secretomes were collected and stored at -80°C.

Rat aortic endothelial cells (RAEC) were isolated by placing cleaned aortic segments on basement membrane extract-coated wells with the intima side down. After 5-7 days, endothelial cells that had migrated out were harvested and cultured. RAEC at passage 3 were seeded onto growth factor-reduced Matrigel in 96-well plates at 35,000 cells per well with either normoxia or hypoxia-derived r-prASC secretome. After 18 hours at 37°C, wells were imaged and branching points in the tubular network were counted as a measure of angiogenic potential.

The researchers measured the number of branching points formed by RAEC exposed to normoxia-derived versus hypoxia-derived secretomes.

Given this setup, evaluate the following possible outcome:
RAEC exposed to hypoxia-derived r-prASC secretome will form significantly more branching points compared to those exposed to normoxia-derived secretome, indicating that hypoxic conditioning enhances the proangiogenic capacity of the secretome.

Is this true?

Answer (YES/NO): NO